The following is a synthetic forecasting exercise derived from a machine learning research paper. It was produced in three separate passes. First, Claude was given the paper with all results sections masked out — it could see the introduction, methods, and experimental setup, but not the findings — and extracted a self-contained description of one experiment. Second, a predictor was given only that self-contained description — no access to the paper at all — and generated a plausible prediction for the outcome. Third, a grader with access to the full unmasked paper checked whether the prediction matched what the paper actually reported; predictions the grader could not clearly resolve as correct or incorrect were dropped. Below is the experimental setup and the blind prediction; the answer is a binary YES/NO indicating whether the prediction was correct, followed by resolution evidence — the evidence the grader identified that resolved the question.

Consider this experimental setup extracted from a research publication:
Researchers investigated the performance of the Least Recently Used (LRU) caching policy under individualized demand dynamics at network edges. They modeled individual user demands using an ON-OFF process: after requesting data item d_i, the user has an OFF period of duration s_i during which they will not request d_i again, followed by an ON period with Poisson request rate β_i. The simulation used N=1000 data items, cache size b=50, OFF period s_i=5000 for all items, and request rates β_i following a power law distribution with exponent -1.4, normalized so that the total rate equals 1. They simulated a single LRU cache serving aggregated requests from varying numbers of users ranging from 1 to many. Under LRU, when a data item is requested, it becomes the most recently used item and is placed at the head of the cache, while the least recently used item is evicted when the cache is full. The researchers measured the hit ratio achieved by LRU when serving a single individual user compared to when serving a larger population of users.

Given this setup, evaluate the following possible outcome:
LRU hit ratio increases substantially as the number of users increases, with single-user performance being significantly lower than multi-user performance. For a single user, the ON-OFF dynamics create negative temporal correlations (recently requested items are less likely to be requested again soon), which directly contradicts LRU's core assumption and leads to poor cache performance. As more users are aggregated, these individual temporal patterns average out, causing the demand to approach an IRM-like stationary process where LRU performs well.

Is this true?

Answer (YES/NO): YES